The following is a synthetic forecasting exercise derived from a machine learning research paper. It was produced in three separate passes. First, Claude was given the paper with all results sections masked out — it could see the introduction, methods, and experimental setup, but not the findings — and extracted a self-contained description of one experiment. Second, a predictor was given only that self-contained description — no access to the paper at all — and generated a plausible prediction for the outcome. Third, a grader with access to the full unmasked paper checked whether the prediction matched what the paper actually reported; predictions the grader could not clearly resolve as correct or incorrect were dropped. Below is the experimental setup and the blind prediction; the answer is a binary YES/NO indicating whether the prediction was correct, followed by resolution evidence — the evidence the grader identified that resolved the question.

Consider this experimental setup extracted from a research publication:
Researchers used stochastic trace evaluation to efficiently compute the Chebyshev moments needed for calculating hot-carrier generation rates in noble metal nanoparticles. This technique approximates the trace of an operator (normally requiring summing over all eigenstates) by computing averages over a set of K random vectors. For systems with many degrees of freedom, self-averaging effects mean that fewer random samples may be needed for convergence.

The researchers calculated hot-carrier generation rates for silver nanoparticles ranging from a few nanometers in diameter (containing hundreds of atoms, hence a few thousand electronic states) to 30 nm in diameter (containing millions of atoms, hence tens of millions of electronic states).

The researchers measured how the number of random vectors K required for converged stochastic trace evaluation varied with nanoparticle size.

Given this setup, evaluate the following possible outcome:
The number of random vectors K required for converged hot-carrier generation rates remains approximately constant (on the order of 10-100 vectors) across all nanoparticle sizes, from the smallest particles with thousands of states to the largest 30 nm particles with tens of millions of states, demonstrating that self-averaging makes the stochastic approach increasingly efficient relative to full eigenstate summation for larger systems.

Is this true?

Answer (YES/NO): NO